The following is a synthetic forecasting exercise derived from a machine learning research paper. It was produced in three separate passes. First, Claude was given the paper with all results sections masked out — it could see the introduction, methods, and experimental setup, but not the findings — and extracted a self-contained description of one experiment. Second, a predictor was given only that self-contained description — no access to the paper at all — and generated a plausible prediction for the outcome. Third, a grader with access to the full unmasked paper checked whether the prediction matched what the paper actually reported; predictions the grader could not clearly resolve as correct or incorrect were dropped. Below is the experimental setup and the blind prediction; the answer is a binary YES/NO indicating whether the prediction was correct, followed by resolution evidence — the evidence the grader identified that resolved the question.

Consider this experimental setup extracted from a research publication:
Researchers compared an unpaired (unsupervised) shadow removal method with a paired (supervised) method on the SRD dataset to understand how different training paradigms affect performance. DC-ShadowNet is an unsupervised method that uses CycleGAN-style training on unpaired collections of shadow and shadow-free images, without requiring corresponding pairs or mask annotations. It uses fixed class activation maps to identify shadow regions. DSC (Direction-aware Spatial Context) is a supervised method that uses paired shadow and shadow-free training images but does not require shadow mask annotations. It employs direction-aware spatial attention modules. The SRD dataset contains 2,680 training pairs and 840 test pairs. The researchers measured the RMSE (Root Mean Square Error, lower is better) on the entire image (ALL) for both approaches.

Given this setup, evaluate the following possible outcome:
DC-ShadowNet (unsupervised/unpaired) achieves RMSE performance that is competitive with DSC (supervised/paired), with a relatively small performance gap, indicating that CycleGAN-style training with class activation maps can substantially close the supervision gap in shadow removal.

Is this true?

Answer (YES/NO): NO